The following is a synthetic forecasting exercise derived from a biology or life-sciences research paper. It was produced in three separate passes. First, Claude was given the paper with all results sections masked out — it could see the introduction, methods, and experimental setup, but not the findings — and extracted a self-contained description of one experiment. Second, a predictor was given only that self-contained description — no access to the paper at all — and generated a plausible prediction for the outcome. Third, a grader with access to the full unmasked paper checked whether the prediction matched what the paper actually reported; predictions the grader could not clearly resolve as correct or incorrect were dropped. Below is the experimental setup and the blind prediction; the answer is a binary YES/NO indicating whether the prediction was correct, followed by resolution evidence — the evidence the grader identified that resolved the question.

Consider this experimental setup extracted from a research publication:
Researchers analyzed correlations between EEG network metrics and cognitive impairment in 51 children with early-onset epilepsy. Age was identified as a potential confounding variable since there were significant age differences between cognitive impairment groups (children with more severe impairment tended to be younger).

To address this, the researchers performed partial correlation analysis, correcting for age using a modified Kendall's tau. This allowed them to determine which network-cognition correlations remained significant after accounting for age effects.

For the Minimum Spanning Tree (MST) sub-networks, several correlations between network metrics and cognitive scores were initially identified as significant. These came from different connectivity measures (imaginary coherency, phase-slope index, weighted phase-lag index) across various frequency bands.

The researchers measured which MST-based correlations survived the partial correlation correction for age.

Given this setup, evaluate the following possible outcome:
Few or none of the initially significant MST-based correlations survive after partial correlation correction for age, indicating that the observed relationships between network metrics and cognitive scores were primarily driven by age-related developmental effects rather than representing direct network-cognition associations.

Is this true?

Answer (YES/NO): NO